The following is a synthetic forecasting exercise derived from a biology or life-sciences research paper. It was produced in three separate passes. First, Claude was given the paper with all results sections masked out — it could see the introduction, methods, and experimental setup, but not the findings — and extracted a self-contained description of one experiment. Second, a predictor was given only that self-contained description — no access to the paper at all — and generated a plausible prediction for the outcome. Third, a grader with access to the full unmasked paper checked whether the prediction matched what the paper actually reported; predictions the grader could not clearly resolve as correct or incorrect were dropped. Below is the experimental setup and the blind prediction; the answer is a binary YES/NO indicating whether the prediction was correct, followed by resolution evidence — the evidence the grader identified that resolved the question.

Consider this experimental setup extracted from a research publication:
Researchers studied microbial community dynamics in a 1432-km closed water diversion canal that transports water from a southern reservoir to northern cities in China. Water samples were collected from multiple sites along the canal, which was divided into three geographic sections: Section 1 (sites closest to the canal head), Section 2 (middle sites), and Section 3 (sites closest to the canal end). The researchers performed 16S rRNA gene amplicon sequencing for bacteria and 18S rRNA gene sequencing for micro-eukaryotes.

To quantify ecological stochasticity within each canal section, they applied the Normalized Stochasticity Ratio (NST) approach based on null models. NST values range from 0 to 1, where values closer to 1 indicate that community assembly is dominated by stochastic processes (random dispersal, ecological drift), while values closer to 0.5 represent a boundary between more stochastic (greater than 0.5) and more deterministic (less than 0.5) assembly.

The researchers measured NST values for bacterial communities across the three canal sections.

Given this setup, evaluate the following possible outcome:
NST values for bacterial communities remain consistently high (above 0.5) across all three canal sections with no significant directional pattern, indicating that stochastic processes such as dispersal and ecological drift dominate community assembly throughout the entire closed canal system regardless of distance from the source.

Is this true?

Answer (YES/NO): NO